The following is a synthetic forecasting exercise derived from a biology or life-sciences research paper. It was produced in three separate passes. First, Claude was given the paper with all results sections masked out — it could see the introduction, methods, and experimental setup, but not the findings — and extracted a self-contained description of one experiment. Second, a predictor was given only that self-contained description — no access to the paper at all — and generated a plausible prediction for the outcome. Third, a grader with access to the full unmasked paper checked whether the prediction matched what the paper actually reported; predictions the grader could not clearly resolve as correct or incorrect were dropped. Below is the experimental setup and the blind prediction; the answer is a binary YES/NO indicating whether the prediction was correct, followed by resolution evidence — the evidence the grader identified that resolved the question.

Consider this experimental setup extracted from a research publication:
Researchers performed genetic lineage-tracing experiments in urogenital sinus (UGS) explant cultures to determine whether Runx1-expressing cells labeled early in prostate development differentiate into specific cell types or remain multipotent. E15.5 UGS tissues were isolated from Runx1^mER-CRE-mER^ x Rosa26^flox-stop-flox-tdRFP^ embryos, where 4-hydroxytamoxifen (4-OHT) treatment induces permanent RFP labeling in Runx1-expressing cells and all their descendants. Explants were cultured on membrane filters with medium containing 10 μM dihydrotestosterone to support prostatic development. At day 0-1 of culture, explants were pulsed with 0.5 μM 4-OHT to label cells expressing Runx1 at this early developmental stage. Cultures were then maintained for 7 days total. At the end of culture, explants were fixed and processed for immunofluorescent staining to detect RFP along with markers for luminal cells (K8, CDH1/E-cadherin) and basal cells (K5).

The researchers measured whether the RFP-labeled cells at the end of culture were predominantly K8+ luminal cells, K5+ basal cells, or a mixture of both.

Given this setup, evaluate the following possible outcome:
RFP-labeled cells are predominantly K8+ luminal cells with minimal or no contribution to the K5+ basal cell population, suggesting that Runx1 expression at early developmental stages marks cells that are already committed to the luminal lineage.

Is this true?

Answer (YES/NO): NO